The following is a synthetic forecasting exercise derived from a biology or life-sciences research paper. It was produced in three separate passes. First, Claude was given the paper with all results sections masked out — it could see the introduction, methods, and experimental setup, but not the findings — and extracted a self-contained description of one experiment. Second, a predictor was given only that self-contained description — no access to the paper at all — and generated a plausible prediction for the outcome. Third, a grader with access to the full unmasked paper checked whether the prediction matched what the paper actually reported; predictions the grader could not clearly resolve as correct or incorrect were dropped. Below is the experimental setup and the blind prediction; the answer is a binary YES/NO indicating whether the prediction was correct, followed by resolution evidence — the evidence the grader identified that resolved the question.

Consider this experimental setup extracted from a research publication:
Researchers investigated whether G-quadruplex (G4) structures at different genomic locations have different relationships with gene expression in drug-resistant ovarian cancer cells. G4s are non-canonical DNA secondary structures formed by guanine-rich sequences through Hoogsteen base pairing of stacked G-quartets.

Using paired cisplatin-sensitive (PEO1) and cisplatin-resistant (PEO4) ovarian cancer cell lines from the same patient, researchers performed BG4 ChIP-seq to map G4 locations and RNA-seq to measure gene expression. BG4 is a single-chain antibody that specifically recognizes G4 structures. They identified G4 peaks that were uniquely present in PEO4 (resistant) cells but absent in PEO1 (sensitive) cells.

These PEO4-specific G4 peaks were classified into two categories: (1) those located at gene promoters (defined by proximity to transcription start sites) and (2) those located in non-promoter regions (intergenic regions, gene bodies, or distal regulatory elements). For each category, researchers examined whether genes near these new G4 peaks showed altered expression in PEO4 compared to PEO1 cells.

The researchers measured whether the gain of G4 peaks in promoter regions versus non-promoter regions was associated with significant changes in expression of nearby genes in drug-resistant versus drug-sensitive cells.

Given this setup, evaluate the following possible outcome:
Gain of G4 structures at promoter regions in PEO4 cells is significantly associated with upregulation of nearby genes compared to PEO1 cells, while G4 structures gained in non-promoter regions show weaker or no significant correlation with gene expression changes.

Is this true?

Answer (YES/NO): NO